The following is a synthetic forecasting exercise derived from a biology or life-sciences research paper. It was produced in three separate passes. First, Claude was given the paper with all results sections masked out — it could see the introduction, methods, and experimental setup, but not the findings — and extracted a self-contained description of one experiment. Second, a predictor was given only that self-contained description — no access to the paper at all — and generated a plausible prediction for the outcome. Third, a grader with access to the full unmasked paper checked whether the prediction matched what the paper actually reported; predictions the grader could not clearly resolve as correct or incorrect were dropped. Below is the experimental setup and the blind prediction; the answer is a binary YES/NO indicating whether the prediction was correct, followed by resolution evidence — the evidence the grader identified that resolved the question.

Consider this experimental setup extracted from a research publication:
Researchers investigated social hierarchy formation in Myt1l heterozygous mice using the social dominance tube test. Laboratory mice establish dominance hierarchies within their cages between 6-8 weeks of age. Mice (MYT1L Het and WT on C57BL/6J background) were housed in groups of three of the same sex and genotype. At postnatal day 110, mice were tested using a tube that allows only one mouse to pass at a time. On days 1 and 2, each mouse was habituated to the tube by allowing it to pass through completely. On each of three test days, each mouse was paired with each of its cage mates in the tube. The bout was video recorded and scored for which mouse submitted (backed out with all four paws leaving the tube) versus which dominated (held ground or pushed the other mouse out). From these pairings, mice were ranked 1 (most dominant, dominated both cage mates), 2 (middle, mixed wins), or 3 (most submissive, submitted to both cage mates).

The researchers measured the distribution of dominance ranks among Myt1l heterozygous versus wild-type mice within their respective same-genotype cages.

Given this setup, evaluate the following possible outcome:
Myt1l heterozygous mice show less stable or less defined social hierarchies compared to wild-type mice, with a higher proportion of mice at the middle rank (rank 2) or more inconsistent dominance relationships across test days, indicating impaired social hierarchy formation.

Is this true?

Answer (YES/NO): NO